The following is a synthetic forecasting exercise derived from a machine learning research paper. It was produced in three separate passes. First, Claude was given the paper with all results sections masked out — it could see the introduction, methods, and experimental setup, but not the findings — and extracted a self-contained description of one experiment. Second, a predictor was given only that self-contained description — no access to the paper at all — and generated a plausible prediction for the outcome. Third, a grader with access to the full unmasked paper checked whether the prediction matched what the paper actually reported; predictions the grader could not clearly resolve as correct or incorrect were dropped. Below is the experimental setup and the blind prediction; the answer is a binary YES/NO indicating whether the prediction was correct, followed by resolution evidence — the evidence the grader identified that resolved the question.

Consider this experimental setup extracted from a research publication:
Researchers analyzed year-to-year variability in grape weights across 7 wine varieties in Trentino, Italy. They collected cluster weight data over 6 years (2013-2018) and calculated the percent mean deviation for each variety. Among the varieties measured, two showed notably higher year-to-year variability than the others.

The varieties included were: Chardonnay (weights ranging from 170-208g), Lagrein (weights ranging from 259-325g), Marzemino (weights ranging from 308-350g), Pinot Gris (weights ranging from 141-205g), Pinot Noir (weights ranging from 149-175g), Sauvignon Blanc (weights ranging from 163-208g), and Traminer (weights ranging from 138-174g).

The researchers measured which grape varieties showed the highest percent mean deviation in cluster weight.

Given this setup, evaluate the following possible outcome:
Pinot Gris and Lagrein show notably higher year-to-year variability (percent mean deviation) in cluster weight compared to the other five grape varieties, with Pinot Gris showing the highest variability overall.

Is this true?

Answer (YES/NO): NO